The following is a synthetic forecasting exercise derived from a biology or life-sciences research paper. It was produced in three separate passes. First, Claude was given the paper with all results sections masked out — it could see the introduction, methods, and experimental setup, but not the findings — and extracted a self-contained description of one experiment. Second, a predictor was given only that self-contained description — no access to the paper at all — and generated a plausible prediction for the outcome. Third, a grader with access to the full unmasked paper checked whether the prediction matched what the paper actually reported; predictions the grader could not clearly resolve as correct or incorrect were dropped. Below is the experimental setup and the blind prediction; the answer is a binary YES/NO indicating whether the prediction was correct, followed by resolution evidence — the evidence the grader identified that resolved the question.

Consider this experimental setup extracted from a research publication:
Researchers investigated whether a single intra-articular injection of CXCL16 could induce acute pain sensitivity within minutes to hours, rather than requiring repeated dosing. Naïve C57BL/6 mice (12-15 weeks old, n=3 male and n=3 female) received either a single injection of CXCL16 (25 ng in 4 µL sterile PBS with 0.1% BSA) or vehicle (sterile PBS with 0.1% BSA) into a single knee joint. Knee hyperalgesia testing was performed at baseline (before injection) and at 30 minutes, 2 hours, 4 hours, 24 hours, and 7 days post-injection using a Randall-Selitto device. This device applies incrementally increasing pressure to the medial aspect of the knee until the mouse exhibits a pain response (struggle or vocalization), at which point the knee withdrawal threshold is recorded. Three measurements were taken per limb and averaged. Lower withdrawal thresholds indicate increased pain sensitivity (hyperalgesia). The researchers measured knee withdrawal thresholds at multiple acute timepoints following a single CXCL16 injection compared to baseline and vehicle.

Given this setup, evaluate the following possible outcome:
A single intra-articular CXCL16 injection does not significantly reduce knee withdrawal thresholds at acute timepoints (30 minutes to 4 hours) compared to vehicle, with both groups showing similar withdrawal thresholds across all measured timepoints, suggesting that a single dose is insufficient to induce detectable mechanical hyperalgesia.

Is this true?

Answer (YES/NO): NO